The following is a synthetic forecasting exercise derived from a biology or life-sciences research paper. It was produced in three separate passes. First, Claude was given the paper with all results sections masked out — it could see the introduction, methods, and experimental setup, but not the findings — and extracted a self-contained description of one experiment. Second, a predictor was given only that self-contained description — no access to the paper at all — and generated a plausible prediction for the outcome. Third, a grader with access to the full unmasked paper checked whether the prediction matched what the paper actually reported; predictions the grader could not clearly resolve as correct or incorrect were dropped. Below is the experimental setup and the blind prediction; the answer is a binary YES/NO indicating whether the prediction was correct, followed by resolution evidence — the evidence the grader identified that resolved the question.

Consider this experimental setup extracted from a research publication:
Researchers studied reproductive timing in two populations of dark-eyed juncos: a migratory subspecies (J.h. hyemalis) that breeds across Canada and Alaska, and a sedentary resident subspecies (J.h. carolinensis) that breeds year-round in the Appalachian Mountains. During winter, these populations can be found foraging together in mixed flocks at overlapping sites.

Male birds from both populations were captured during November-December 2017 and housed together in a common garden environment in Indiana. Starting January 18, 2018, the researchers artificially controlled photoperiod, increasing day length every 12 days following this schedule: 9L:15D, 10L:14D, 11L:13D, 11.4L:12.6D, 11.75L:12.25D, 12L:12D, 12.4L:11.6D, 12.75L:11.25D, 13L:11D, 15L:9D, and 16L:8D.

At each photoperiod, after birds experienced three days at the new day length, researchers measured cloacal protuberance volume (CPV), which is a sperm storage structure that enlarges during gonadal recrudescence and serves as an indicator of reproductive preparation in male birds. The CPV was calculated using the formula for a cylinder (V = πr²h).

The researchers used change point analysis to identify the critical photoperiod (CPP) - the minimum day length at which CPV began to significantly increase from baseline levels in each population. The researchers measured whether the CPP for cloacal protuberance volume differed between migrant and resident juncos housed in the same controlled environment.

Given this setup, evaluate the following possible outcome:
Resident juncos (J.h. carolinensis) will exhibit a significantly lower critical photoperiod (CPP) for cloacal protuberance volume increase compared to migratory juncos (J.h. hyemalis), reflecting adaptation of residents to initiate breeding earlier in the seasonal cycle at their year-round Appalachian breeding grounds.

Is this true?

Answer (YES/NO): YES